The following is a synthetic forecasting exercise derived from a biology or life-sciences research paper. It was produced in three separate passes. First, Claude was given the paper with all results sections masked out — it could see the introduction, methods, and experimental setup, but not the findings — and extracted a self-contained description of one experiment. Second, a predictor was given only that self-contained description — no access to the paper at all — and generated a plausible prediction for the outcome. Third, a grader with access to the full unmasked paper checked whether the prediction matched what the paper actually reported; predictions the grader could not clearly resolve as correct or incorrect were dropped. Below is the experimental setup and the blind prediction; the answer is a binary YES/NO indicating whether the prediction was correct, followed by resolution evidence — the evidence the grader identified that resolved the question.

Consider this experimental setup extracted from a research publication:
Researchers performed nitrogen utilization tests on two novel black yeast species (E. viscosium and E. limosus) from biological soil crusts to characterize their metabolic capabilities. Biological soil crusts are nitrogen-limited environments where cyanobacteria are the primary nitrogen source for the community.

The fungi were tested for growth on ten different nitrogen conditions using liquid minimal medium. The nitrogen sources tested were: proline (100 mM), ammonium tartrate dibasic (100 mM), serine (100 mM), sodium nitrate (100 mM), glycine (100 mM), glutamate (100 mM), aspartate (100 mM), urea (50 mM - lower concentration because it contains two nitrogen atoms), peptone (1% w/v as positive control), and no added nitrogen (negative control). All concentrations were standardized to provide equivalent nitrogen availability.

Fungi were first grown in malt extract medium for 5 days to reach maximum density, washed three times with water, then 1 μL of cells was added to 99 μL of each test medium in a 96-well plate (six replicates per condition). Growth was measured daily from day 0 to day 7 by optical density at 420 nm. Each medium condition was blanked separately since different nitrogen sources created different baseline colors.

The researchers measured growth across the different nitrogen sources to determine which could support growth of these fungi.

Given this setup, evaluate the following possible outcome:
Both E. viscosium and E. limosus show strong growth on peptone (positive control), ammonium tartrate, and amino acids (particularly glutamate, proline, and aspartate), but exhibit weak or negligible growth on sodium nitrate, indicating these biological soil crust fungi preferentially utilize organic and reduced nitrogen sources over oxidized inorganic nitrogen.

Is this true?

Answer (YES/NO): NO